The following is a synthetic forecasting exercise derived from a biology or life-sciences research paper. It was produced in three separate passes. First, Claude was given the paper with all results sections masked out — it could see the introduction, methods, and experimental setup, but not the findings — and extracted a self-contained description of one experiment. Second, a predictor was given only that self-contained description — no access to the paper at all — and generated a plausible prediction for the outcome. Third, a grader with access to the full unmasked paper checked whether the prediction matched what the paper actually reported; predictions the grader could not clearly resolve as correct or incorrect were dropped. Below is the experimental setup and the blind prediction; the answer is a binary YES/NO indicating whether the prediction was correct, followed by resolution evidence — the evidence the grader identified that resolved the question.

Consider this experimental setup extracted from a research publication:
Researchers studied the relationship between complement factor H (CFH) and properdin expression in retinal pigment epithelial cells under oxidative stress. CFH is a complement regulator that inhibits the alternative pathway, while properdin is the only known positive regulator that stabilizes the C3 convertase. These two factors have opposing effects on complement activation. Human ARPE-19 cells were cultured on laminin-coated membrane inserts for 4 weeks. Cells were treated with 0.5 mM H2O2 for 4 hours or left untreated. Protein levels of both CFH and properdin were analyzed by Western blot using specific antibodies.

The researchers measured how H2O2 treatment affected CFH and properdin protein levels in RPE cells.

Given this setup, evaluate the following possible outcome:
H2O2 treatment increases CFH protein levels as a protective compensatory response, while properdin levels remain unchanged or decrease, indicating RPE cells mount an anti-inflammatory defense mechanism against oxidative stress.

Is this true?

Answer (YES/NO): NO